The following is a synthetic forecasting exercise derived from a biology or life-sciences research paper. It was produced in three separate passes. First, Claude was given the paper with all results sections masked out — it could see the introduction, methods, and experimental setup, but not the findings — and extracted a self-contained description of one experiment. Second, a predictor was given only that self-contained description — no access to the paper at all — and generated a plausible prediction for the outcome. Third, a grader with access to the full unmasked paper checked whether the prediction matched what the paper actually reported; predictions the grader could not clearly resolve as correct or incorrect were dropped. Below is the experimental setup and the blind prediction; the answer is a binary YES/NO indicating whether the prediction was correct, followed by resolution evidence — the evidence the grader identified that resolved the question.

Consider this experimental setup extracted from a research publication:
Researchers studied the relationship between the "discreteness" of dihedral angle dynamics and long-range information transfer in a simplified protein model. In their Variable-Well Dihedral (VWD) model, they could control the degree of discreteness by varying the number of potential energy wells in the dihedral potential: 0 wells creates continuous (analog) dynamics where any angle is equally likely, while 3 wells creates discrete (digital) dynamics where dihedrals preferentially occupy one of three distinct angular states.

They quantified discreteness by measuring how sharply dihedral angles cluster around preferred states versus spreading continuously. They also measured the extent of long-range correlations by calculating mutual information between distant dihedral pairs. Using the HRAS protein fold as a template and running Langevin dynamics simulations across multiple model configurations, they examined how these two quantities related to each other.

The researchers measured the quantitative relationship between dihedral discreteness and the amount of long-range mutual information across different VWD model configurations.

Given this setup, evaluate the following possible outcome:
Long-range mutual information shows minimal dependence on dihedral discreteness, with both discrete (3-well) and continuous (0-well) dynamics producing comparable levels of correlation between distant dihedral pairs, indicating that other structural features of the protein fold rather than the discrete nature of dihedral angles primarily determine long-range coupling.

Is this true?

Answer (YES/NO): NO